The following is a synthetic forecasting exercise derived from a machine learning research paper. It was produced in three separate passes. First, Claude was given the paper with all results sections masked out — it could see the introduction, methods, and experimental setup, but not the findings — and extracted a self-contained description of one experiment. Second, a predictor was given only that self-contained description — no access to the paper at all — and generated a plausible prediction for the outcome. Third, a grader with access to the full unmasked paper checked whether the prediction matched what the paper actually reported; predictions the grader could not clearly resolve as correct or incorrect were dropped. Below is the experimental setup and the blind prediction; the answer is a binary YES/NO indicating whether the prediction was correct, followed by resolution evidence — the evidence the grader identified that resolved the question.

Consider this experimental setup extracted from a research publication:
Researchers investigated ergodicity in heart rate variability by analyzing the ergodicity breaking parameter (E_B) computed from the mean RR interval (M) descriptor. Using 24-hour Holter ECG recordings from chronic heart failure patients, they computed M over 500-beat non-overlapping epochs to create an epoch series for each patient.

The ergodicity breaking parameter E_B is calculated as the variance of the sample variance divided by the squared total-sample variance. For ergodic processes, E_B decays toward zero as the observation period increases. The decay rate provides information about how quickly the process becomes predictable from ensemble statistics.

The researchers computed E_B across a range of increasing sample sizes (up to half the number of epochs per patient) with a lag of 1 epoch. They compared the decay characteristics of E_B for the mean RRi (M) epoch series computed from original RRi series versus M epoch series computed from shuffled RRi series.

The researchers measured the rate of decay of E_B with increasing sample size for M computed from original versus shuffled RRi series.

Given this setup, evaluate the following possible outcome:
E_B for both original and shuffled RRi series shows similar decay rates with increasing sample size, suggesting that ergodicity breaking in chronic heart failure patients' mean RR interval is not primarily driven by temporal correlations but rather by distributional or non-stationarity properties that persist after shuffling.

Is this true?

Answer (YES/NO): NO